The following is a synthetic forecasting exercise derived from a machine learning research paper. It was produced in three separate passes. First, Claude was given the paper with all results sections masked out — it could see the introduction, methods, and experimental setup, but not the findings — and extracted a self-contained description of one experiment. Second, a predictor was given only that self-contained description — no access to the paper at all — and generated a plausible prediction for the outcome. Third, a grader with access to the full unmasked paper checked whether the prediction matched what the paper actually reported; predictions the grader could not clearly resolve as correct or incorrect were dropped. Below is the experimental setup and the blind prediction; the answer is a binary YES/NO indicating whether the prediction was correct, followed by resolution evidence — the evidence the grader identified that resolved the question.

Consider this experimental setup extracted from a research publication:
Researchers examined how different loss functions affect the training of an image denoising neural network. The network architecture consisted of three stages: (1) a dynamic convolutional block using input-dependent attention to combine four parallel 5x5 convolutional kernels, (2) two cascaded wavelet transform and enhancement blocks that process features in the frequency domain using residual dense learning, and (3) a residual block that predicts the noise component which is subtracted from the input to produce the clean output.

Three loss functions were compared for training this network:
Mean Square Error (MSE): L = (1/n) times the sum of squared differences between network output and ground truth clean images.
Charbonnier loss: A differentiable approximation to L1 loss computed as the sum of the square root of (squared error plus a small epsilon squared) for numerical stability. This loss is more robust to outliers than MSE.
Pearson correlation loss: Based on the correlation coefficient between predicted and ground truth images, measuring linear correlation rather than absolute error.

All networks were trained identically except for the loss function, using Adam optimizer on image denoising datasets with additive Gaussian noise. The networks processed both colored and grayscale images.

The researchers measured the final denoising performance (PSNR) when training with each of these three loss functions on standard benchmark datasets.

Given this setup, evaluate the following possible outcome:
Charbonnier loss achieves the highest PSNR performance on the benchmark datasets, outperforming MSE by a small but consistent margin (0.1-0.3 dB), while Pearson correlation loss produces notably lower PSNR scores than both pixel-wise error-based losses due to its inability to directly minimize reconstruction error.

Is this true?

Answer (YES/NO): NO